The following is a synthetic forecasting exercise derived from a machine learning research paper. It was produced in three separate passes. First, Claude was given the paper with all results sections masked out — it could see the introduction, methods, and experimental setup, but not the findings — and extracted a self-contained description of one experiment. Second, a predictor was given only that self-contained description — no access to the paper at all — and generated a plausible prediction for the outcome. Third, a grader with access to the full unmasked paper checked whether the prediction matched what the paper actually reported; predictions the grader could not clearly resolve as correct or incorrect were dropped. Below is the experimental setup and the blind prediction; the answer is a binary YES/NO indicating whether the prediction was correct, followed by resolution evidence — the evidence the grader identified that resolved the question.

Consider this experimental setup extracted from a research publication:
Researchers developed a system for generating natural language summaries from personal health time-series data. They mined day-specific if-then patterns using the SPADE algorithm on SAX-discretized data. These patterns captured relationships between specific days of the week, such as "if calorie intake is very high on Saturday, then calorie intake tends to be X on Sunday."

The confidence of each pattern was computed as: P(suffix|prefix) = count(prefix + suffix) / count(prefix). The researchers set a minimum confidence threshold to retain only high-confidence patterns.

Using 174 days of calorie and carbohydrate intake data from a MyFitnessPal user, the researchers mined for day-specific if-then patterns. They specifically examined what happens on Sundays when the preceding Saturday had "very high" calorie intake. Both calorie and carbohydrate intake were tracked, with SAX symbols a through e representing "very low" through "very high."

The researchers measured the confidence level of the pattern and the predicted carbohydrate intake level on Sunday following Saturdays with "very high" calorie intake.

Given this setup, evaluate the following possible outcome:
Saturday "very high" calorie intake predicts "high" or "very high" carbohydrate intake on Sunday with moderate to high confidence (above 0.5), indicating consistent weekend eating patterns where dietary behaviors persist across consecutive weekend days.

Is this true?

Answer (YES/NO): YES